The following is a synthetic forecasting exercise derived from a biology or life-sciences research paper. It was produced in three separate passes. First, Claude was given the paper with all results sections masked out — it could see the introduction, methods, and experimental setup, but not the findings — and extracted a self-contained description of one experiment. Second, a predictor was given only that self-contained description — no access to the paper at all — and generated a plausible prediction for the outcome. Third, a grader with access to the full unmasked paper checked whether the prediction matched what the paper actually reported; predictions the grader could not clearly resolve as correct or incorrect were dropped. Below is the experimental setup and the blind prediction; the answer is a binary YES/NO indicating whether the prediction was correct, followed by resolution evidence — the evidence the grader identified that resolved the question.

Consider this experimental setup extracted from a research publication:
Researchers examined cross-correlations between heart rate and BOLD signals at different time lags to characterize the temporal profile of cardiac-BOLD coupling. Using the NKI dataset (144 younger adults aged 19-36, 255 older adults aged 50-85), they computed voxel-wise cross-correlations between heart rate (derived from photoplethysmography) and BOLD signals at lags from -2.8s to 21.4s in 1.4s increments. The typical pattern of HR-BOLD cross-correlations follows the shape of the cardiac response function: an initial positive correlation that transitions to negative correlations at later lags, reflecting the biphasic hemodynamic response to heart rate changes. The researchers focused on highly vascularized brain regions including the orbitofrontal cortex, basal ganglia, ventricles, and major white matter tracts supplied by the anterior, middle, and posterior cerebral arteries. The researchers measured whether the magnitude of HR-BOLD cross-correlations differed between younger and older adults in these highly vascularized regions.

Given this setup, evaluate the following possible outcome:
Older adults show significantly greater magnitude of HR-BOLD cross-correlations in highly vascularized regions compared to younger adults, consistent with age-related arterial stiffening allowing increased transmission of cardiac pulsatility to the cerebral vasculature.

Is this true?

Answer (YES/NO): NO